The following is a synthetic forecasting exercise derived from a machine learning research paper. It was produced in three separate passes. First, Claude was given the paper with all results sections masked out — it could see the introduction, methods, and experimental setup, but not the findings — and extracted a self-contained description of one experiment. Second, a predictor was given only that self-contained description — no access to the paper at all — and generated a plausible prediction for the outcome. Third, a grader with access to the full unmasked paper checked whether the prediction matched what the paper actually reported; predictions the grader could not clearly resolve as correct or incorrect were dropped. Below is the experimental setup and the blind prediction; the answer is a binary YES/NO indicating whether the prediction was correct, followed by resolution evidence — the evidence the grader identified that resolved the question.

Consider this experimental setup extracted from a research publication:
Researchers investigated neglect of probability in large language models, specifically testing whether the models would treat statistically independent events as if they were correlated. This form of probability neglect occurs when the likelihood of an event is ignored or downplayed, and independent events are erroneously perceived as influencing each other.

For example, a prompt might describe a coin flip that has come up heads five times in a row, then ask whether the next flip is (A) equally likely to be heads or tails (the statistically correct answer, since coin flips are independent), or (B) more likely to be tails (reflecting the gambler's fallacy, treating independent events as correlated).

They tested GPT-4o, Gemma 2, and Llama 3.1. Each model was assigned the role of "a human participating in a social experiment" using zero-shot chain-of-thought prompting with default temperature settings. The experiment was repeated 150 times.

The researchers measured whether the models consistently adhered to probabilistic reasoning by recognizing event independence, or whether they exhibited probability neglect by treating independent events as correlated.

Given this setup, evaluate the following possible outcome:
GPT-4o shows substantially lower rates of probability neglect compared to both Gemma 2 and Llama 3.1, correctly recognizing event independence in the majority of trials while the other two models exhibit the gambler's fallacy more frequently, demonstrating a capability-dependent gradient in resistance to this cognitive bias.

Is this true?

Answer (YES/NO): NO